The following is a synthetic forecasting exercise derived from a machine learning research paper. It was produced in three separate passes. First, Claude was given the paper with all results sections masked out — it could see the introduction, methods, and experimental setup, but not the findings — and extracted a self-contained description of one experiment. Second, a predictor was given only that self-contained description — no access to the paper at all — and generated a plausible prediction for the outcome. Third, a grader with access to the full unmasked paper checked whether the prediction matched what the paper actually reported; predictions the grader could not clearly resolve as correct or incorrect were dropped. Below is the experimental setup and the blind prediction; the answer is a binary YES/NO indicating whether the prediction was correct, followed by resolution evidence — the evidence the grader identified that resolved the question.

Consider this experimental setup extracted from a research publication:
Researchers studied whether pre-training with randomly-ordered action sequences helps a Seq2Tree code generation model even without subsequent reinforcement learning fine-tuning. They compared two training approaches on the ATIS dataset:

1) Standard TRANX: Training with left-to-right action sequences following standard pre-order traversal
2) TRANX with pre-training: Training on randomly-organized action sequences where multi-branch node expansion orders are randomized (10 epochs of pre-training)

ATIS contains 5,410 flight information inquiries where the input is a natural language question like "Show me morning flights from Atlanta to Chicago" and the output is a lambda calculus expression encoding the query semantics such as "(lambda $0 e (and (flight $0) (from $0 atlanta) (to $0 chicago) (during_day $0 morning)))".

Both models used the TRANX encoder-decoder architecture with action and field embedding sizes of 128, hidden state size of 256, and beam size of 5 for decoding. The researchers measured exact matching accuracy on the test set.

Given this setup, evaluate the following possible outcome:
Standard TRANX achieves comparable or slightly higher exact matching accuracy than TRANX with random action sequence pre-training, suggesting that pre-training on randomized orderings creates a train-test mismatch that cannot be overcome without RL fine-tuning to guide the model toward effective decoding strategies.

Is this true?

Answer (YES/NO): NO